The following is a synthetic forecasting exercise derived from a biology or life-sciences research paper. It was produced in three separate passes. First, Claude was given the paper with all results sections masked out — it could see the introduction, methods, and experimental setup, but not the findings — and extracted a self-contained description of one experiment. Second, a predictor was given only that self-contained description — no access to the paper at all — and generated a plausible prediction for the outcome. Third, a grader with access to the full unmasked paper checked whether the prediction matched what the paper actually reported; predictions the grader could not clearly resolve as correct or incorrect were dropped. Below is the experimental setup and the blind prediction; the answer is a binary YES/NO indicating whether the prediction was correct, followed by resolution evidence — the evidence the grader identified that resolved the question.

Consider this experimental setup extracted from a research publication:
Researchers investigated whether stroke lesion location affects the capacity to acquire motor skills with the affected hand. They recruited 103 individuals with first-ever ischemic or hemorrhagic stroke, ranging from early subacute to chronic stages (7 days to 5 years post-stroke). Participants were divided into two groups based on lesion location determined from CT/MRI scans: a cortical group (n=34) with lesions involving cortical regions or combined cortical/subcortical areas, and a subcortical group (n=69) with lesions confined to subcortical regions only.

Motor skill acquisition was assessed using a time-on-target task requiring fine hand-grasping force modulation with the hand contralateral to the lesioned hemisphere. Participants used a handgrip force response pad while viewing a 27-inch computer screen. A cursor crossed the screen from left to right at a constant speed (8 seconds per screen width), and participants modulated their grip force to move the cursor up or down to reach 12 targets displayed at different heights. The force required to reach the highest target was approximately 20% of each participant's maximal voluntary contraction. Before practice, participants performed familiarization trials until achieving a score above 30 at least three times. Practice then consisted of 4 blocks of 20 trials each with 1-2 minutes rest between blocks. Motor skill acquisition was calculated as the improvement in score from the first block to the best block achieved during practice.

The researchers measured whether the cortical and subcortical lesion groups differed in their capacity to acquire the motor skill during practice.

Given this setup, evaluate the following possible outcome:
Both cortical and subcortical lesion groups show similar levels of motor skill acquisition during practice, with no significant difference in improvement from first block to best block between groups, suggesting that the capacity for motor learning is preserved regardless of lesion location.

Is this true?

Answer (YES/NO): YES